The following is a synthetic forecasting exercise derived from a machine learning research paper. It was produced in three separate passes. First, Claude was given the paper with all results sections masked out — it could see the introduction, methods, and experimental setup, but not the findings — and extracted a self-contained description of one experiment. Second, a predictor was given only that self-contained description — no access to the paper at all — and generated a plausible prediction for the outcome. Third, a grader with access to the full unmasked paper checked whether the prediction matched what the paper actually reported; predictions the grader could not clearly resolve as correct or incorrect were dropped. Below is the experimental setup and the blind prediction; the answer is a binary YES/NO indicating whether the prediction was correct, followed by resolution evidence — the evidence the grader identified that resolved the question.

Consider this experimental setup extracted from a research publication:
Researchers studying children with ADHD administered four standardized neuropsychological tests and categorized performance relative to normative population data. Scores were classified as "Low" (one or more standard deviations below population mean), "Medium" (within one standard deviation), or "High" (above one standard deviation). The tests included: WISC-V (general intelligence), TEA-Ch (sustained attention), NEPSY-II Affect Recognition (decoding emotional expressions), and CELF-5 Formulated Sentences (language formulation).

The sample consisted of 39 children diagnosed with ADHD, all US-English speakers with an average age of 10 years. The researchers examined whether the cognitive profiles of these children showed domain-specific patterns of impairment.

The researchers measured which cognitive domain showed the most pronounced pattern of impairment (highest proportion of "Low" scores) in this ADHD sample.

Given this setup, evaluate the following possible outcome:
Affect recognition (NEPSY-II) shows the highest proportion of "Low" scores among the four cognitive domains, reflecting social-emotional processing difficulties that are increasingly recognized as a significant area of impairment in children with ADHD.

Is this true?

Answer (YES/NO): NO